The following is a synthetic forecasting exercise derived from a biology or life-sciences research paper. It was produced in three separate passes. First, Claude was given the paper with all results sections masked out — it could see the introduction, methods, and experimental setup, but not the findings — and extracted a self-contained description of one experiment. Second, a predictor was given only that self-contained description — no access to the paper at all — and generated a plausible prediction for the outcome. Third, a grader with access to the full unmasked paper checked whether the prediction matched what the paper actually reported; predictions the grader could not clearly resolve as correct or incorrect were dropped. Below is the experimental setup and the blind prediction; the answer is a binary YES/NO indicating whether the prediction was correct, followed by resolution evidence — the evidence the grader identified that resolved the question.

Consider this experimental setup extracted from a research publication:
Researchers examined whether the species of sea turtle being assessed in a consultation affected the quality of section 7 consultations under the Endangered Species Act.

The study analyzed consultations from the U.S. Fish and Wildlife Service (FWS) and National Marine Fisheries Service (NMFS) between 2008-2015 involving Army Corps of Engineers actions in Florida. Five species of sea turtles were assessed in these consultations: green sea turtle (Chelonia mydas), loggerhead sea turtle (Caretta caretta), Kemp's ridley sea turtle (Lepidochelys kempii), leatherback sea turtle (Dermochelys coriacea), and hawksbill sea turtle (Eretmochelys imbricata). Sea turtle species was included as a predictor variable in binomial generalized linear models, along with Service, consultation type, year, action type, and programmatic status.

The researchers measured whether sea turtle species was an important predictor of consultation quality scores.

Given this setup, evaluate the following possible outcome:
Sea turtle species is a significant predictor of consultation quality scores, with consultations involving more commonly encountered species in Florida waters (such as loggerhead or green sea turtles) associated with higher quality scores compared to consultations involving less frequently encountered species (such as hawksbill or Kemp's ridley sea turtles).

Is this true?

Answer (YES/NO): NO